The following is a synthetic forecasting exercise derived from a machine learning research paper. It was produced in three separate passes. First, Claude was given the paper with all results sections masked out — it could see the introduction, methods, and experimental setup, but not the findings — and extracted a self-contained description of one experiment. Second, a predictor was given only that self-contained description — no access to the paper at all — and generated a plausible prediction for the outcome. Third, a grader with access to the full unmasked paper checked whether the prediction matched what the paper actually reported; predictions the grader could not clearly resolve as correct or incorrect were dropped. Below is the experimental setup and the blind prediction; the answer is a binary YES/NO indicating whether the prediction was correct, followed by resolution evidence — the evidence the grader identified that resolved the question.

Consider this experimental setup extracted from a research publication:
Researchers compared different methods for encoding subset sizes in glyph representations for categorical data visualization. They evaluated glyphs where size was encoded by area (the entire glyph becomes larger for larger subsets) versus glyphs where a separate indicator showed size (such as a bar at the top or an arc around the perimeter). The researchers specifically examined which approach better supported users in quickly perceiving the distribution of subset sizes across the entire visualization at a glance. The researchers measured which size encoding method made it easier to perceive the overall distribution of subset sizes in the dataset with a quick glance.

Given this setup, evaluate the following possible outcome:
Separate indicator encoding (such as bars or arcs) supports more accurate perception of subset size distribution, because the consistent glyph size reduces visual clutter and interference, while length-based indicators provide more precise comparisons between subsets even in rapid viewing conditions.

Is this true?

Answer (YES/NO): NO